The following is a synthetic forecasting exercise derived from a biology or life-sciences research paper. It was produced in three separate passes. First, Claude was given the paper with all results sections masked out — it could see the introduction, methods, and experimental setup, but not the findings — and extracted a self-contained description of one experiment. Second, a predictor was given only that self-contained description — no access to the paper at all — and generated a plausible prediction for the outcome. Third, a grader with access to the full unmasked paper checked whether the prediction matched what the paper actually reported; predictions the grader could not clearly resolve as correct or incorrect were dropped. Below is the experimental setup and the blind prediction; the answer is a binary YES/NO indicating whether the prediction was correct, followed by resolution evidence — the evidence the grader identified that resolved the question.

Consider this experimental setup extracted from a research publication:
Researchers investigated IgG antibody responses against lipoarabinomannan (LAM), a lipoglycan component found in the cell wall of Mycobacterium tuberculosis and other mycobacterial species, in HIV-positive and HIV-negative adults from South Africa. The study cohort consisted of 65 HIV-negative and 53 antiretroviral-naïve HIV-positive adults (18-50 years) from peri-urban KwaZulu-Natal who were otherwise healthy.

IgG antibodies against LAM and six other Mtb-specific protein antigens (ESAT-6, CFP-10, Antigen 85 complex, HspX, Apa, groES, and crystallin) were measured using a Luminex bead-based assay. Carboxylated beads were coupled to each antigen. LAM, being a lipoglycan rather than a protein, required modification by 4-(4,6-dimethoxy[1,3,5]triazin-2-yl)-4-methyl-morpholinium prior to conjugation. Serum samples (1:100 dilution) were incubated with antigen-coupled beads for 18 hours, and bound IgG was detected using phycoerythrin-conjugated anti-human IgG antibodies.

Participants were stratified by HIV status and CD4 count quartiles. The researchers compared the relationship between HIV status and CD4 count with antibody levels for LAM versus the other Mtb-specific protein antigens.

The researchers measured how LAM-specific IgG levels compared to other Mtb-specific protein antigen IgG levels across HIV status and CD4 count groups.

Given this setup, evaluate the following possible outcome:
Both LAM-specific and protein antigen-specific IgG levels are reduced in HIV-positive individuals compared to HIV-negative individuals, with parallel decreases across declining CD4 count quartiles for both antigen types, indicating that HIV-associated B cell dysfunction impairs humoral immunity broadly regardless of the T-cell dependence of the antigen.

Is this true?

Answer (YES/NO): NO